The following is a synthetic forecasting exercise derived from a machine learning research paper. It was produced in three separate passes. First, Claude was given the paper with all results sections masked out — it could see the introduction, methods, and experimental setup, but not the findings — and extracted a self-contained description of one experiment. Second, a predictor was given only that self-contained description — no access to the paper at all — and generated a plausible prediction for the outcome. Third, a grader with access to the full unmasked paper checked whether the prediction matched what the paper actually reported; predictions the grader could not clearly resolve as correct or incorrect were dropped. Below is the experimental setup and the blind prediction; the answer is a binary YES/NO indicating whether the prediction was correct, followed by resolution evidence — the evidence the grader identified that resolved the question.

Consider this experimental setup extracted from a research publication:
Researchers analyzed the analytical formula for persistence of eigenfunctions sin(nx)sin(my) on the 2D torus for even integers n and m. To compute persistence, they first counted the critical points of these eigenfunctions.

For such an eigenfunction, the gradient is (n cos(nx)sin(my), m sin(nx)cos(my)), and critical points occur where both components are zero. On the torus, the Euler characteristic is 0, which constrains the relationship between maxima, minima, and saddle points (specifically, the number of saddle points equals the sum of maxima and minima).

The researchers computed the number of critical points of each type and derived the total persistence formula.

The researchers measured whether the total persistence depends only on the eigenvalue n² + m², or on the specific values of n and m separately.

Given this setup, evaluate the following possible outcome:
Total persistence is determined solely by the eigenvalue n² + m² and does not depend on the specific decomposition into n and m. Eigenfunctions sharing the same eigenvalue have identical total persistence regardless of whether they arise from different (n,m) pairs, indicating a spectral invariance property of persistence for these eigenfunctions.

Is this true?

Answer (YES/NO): NO